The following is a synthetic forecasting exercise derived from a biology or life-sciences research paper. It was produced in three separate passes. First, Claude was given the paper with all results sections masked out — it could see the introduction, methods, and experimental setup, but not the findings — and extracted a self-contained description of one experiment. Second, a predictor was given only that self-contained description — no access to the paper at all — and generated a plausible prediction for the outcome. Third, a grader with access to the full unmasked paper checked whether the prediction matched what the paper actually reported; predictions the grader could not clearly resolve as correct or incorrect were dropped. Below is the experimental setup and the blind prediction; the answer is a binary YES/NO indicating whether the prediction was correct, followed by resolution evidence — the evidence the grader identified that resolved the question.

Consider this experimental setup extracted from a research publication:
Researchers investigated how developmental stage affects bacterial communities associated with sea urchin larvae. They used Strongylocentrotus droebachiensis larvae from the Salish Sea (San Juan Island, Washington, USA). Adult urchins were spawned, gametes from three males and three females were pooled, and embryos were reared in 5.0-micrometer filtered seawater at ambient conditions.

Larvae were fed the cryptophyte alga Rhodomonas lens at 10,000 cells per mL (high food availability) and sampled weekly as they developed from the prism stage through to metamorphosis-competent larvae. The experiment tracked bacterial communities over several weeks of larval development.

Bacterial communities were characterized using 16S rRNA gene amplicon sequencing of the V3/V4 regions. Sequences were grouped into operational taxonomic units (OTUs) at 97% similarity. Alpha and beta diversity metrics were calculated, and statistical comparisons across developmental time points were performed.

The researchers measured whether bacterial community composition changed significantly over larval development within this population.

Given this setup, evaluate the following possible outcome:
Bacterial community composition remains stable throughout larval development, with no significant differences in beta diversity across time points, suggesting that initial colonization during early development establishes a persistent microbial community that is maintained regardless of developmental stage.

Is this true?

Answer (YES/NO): NO